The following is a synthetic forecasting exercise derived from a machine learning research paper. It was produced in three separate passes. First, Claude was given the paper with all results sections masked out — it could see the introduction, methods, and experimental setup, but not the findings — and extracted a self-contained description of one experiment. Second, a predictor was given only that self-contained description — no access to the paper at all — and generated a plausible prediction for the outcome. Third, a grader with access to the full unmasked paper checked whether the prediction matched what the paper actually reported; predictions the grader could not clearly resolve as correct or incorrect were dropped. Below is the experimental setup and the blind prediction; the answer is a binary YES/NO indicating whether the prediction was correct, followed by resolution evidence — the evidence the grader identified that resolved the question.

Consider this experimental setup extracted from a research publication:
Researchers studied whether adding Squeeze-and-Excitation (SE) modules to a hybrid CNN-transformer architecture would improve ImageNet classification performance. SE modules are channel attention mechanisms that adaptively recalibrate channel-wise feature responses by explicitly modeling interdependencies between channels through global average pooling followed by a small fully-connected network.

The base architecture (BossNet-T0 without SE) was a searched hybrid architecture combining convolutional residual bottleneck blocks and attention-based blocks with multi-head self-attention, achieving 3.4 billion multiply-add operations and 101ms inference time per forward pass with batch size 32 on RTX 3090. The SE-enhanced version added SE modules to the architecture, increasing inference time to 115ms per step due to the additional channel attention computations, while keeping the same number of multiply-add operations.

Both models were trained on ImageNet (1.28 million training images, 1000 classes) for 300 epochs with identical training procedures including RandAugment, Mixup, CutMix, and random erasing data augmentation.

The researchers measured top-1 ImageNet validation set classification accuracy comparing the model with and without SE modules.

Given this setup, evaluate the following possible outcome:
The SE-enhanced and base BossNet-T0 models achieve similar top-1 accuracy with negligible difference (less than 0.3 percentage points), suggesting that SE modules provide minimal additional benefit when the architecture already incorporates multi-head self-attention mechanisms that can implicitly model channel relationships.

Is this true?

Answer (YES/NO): NO